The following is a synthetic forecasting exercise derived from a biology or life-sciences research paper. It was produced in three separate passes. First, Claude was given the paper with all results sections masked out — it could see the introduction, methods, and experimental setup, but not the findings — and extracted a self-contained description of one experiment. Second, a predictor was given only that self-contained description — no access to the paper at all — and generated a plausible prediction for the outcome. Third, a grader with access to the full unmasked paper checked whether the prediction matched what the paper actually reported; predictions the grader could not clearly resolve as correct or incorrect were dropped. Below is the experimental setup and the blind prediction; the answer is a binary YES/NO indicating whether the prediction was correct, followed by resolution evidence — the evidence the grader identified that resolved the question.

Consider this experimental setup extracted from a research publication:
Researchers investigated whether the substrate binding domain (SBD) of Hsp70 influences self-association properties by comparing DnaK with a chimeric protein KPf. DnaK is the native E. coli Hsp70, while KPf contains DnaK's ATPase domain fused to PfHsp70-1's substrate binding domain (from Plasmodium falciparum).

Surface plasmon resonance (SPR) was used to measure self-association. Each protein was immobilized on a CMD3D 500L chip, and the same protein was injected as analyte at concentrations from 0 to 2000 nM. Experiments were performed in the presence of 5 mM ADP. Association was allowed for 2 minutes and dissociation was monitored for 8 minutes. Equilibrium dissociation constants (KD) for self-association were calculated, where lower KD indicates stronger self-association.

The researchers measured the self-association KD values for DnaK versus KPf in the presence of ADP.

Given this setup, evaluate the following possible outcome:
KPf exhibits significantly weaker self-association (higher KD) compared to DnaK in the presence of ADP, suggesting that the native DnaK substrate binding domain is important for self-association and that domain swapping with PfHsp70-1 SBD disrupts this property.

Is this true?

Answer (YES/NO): NO